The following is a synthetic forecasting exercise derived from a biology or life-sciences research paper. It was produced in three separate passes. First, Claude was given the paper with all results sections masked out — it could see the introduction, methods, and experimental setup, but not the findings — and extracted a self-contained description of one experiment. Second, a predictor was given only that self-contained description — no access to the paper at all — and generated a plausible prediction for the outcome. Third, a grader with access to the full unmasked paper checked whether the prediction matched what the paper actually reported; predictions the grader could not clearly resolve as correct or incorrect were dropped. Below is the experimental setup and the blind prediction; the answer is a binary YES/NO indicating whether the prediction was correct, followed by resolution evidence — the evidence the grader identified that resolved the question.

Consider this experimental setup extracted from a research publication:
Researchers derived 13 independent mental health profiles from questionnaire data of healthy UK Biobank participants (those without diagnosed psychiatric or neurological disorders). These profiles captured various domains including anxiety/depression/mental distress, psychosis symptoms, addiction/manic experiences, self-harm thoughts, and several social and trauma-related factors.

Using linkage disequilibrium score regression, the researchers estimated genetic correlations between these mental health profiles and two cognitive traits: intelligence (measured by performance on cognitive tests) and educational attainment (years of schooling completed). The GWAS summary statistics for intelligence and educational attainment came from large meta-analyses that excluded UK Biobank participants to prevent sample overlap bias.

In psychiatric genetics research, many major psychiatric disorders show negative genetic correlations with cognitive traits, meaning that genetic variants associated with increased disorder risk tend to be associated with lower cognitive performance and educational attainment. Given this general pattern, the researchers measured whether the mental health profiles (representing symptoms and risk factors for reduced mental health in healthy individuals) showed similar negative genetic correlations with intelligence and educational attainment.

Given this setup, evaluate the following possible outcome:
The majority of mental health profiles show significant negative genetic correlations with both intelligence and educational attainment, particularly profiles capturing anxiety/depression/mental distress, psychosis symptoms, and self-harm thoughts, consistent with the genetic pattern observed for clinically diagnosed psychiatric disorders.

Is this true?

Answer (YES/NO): NO